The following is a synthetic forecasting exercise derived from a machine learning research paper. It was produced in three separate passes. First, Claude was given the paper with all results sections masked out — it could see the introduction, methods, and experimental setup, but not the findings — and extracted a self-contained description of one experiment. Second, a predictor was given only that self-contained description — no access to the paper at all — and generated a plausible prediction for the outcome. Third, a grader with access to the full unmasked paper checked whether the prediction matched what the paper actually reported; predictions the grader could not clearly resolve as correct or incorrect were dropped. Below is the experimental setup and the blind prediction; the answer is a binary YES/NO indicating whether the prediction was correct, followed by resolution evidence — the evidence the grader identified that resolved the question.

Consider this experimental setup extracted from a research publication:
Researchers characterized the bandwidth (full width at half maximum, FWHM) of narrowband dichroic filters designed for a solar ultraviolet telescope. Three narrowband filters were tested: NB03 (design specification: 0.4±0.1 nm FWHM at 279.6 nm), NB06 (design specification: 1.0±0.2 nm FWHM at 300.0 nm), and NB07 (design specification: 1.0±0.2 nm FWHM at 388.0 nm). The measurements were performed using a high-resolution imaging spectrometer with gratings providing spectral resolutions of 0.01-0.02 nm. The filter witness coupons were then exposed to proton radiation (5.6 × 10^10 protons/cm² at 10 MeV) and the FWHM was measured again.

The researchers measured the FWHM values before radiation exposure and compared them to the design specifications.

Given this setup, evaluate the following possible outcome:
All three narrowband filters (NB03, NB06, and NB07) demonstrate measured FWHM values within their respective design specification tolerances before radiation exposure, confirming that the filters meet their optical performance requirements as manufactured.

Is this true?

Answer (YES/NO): YES